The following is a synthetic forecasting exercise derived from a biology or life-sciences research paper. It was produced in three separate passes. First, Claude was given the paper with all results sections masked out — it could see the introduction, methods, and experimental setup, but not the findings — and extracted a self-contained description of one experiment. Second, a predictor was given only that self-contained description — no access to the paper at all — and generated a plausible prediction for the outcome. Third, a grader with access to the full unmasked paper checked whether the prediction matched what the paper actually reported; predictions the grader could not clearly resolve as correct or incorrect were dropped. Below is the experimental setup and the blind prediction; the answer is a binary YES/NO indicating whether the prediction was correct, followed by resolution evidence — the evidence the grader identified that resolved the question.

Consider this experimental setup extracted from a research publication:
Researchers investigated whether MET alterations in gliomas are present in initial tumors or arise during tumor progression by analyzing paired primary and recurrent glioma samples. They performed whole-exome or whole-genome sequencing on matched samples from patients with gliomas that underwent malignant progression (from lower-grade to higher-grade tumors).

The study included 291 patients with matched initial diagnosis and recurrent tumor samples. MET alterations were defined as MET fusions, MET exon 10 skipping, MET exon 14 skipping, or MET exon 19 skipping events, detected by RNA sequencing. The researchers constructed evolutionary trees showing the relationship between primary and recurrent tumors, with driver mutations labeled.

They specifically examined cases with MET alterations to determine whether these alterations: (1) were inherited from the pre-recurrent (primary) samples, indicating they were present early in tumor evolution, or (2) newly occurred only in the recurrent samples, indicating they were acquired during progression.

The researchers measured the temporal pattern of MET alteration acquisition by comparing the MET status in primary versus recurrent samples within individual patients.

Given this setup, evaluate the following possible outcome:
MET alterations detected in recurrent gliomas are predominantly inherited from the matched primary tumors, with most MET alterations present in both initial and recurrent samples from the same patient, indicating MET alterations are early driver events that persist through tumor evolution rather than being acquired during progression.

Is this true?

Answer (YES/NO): NO